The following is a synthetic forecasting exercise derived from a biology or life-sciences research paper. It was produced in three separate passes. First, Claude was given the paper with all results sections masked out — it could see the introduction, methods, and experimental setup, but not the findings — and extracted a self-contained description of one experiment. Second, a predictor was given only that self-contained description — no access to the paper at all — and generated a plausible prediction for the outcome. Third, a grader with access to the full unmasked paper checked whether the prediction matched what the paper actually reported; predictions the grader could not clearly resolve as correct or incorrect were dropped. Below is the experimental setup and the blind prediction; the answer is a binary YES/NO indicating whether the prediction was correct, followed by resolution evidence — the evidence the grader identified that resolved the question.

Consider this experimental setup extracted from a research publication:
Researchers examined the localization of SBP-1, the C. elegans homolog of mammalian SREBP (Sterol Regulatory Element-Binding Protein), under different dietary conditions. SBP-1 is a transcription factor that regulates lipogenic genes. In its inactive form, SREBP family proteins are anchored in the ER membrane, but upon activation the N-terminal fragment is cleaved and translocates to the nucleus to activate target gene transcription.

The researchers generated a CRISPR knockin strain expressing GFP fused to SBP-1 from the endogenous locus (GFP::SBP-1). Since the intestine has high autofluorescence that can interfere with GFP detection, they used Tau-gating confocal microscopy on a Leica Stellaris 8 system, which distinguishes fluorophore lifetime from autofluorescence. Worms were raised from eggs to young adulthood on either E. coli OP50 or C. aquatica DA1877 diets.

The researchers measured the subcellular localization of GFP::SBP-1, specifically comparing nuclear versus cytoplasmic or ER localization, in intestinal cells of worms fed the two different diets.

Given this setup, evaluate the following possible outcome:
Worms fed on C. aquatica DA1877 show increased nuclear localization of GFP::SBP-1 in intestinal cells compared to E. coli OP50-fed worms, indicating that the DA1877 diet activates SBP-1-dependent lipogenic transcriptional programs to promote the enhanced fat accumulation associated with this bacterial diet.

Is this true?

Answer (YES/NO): NO